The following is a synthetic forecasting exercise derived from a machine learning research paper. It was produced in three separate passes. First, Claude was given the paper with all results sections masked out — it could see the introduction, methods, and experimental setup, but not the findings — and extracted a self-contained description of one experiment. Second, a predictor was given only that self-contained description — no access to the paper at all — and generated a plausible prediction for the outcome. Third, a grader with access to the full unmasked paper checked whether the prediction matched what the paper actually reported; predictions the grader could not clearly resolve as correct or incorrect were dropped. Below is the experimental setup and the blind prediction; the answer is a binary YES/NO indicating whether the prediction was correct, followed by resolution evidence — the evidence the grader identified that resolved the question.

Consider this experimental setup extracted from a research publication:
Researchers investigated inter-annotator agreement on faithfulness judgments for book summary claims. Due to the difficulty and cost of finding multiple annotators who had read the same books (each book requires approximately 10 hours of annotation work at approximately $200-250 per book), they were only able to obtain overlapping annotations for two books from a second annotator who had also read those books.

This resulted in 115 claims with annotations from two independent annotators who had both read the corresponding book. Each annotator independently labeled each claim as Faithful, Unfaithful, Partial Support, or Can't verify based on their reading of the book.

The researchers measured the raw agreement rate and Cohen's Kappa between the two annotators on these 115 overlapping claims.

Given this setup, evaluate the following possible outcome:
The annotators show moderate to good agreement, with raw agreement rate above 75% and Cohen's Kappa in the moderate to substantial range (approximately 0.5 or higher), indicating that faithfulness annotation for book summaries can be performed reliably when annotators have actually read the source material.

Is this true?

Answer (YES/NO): YES